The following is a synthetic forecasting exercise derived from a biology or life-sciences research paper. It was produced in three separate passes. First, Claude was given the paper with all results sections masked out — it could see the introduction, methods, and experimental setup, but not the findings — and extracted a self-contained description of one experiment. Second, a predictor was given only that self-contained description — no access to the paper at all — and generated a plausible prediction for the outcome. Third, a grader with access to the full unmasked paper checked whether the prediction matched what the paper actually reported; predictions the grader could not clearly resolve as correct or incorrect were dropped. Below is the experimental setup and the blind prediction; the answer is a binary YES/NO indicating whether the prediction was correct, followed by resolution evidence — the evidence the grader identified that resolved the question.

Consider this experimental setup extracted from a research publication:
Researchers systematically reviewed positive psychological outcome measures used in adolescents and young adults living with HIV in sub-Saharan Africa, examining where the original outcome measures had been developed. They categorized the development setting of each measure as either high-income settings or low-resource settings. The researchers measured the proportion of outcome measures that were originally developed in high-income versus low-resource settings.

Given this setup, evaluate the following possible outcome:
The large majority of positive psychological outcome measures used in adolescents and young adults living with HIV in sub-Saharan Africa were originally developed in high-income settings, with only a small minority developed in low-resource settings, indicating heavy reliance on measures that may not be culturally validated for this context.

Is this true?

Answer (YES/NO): NO